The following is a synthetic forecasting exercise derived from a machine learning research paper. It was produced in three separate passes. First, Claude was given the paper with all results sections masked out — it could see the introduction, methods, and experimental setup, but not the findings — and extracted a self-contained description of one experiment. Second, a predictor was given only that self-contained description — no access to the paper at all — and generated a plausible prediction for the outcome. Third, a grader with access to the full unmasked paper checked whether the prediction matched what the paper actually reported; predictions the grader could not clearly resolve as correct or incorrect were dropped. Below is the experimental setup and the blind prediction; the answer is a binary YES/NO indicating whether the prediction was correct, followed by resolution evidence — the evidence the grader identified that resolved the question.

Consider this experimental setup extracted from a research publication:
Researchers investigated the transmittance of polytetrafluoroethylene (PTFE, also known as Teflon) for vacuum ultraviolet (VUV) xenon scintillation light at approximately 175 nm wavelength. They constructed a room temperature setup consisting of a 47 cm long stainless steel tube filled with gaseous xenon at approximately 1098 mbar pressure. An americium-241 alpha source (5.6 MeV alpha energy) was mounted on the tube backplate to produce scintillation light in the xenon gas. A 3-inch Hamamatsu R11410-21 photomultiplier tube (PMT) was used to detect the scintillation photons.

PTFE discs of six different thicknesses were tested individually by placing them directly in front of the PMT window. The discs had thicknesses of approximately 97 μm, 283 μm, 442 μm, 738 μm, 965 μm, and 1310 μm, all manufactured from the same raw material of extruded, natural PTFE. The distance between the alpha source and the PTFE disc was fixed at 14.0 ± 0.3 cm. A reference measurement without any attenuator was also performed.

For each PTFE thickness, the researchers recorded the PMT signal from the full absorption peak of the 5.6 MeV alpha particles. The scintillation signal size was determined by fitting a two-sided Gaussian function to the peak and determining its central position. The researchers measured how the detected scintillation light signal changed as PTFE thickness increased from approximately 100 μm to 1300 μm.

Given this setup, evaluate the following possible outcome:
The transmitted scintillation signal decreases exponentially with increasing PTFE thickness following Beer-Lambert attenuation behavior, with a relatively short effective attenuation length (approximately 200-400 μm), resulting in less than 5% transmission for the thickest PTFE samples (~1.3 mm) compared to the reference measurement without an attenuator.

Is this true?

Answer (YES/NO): YES